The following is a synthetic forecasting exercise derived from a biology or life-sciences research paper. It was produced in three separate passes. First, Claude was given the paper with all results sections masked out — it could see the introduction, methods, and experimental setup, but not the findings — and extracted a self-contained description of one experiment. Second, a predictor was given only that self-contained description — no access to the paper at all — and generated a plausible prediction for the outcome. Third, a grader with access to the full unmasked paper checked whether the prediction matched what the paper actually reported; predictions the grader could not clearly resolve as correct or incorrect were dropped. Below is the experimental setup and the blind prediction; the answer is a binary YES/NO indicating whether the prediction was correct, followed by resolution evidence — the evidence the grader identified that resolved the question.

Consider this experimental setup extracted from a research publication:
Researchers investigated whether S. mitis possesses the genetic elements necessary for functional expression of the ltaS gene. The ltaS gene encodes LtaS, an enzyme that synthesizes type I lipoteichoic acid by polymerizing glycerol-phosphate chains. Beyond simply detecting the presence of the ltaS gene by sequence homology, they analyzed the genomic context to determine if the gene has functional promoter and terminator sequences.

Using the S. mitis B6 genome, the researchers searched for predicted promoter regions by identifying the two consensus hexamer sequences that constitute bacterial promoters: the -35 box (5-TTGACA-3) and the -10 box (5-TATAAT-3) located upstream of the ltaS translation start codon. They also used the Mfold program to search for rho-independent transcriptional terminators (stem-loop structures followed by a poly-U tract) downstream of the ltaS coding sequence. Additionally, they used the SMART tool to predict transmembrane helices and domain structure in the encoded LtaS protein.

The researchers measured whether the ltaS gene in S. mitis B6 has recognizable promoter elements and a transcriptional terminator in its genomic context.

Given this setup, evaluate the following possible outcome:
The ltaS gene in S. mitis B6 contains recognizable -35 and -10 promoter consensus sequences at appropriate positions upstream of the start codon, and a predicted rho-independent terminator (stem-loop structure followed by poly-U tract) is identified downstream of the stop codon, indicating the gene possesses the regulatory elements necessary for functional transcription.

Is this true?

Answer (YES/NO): NO